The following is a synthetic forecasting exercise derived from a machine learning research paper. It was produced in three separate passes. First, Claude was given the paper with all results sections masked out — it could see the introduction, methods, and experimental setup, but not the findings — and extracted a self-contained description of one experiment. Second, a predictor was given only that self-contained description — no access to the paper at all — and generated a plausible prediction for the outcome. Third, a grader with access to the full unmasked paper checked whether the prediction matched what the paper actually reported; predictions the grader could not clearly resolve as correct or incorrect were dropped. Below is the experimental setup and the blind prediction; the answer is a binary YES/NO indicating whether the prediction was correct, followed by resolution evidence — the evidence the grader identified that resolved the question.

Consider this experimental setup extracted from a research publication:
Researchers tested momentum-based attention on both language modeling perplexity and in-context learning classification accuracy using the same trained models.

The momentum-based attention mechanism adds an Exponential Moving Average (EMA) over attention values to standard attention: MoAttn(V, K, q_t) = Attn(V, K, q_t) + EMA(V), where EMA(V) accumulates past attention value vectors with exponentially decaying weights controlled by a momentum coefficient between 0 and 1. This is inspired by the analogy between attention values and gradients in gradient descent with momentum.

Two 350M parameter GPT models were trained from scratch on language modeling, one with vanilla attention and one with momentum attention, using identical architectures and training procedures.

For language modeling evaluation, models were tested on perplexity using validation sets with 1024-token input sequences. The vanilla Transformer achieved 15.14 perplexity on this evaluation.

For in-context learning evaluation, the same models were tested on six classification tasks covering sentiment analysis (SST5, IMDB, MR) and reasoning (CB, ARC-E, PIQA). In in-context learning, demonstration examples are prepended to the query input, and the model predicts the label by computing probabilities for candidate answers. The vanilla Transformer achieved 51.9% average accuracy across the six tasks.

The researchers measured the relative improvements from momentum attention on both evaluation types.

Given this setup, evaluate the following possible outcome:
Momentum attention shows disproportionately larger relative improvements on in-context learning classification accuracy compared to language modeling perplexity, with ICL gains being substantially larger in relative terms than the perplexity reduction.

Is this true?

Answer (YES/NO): YES